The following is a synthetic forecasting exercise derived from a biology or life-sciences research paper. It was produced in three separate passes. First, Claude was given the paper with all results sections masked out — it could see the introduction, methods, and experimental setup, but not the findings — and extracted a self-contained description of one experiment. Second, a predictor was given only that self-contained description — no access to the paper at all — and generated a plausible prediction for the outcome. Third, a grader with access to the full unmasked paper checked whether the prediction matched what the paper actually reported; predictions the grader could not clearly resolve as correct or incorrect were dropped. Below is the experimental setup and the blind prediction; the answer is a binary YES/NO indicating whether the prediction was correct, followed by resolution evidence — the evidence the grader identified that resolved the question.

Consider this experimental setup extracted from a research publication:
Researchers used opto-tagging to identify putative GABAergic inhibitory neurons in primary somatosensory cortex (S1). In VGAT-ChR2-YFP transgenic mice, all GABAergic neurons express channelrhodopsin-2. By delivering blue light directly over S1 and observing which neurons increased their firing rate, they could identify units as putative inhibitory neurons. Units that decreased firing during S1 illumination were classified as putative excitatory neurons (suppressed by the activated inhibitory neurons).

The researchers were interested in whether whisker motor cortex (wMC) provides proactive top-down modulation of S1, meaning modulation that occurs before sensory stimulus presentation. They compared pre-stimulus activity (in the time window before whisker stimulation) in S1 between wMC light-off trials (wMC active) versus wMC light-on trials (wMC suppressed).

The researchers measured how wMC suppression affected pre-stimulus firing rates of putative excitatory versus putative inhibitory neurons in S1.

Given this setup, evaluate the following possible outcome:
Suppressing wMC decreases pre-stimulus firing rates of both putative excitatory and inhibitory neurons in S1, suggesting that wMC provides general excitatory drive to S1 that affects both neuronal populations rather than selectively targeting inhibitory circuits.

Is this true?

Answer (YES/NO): NO